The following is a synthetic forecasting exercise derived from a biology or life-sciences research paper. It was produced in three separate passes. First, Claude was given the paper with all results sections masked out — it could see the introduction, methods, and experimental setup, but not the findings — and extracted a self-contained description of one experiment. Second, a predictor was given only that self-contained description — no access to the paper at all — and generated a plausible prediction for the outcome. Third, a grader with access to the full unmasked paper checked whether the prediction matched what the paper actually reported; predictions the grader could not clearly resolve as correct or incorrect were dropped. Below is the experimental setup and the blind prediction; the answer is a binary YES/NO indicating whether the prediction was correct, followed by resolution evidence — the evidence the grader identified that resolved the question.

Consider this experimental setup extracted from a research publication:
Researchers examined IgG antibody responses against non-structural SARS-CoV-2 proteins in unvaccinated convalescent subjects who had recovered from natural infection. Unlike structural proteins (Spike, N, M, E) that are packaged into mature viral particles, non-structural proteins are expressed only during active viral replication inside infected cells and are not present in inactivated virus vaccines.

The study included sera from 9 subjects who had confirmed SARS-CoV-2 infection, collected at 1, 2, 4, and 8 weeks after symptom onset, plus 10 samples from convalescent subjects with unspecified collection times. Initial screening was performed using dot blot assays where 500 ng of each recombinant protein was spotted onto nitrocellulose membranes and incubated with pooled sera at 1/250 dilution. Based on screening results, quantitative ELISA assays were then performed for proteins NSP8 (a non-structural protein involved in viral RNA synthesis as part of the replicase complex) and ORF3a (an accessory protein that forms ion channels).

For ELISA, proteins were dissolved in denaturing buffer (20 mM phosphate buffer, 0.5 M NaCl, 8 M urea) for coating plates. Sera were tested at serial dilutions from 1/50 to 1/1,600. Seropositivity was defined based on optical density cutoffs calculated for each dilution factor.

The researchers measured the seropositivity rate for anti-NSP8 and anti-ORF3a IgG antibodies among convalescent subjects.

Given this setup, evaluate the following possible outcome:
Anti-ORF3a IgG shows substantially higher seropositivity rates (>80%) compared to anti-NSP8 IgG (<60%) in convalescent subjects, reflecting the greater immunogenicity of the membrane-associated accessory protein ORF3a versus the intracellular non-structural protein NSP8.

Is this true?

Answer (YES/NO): NO